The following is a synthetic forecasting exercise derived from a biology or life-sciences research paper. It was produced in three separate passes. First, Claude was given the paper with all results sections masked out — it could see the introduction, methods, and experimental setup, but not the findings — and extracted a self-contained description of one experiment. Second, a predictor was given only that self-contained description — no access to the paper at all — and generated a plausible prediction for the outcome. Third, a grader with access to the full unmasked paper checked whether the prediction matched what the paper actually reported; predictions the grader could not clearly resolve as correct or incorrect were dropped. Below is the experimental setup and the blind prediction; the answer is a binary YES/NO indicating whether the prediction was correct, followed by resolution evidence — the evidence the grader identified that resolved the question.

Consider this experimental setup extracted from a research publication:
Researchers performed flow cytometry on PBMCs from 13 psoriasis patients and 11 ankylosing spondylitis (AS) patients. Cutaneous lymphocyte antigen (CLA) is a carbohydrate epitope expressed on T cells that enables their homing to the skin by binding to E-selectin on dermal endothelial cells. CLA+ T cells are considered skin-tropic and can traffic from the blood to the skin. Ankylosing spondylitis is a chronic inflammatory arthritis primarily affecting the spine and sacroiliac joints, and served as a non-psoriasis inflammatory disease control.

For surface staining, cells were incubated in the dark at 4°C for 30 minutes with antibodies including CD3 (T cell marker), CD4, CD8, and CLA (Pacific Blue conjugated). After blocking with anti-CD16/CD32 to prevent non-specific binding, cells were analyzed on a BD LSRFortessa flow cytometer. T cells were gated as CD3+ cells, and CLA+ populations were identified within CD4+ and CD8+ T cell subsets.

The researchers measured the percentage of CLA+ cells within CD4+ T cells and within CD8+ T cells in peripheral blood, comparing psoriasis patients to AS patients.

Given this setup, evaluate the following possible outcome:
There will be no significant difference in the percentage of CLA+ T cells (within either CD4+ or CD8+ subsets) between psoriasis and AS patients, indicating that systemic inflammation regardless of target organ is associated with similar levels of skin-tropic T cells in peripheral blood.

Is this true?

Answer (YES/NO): NO